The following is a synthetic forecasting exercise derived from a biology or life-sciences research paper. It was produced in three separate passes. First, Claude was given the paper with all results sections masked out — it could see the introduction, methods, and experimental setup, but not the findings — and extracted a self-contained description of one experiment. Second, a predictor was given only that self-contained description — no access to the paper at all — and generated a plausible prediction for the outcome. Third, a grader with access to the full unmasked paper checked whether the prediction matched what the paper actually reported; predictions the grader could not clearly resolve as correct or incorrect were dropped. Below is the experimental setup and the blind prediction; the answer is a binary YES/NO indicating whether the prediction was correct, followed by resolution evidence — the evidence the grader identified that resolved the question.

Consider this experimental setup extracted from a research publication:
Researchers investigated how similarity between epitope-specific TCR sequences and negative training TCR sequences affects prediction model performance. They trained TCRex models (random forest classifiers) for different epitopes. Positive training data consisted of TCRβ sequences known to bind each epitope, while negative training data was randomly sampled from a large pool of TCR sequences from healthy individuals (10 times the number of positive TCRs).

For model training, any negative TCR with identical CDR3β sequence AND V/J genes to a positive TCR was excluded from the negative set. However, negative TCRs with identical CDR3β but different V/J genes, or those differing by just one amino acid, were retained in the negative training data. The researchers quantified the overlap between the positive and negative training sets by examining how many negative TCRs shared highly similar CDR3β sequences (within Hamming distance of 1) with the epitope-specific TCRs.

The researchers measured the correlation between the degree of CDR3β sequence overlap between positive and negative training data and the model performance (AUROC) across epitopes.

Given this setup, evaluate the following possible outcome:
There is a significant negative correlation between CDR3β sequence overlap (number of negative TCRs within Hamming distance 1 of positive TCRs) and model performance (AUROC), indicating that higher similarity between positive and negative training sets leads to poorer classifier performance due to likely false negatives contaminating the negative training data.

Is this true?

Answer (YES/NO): NO